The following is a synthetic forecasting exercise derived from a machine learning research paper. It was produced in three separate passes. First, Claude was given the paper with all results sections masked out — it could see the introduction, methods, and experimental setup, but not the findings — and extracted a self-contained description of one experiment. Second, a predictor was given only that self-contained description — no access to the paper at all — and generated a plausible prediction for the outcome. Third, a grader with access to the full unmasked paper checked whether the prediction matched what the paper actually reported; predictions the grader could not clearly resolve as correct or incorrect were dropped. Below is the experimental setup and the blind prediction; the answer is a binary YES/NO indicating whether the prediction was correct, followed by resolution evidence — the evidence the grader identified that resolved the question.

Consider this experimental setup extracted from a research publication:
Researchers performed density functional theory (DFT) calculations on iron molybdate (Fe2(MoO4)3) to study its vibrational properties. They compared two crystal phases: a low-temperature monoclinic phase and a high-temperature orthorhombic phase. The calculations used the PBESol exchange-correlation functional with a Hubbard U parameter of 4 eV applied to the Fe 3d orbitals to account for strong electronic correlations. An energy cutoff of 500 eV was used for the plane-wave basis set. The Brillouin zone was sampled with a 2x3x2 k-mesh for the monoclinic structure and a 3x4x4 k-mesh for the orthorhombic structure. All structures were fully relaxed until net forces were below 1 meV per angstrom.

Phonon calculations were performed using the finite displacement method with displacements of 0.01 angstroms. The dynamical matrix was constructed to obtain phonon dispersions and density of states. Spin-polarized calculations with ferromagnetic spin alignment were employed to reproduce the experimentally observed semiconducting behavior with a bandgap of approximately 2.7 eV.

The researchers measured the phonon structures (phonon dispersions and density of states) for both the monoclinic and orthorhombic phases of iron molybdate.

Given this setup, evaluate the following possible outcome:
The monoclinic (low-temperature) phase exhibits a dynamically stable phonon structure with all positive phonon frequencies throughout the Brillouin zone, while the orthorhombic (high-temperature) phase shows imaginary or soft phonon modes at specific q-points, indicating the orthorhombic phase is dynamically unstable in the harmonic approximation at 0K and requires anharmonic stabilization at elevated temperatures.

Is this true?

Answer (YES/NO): NO